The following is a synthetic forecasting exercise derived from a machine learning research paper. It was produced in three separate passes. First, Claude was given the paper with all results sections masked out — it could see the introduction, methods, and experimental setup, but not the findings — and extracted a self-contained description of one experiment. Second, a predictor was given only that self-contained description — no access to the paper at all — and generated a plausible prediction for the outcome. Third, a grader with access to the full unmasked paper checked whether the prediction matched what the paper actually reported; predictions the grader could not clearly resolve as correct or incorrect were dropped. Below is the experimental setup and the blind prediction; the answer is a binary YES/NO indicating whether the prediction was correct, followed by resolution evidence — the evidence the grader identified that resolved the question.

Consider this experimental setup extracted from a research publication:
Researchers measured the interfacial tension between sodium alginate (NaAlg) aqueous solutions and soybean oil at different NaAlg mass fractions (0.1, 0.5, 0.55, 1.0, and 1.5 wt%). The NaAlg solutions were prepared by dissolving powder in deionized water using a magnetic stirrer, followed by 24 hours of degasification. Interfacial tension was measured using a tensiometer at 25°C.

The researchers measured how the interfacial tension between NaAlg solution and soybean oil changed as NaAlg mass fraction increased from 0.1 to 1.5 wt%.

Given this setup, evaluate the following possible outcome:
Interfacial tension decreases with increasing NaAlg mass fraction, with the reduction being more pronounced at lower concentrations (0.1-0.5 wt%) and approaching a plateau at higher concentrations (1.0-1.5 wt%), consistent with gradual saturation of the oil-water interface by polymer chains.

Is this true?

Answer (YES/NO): NO